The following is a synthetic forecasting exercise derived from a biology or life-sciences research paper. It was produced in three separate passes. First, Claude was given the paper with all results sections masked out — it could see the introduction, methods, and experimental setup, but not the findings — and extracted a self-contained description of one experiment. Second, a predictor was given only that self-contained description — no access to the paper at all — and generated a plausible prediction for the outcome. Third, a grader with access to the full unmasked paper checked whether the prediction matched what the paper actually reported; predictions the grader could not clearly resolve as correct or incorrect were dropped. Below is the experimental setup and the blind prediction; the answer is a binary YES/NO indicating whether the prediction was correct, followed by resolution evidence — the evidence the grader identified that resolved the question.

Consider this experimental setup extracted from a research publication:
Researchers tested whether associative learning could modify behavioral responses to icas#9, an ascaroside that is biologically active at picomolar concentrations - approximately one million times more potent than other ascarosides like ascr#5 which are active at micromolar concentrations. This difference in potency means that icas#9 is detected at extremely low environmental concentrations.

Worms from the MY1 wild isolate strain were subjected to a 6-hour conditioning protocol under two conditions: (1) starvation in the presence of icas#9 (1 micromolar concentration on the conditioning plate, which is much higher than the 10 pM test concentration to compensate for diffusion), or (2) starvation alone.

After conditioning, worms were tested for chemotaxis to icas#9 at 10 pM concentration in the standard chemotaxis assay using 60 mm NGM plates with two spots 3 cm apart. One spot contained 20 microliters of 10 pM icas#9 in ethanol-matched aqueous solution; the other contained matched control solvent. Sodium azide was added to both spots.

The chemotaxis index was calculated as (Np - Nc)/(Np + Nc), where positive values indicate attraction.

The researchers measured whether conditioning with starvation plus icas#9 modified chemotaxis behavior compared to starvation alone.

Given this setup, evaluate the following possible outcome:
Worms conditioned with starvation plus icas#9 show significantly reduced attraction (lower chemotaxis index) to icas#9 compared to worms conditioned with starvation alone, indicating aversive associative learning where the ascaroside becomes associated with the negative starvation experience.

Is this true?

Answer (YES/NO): YES